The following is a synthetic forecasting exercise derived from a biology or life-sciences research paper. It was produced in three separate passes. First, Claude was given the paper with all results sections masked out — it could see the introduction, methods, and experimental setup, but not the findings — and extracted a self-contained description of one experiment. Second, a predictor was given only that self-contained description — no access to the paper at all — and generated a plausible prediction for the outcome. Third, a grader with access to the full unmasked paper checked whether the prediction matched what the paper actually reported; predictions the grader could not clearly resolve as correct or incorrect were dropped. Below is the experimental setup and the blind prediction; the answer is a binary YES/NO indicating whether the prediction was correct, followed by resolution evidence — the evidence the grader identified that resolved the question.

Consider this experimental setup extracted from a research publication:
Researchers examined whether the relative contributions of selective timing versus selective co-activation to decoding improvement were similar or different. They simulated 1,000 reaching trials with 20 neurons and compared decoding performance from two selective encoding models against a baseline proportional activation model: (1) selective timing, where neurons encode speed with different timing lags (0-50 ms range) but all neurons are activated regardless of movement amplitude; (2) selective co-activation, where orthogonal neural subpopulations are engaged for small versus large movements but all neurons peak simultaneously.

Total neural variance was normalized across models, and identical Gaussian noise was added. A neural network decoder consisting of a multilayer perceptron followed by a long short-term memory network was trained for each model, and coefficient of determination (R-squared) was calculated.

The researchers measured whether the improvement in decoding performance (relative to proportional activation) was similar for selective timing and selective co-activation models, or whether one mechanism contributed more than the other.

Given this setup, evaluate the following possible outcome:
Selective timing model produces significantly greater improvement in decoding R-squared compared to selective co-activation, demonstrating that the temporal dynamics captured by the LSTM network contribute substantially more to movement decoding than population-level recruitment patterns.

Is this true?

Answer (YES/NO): NO